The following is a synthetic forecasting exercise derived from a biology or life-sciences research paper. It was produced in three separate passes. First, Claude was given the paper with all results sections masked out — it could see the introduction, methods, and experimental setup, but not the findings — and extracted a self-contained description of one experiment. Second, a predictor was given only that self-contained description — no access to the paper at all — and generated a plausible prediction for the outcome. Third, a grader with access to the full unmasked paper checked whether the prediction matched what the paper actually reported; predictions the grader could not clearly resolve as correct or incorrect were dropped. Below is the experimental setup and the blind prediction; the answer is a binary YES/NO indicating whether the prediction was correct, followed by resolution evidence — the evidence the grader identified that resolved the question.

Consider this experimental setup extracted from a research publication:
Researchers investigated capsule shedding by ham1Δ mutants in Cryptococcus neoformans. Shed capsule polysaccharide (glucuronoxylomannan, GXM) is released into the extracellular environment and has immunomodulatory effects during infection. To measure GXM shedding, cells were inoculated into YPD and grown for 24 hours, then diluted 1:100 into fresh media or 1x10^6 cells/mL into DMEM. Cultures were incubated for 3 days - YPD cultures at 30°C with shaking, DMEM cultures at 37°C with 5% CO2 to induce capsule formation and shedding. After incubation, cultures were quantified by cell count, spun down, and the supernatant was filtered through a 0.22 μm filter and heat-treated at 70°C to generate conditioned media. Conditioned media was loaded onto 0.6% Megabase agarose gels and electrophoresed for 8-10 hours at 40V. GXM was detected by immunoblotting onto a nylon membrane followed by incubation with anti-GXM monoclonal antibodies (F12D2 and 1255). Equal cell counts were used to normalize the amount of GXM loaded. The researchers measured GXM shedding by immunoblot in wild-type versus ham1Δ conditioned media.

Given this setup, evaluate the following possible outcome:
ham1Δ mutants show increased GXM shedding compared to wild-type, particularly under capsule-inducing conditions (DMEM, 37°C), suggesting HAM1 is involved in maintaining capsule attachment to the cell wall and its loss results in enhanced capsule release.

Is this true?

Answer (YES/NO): NO